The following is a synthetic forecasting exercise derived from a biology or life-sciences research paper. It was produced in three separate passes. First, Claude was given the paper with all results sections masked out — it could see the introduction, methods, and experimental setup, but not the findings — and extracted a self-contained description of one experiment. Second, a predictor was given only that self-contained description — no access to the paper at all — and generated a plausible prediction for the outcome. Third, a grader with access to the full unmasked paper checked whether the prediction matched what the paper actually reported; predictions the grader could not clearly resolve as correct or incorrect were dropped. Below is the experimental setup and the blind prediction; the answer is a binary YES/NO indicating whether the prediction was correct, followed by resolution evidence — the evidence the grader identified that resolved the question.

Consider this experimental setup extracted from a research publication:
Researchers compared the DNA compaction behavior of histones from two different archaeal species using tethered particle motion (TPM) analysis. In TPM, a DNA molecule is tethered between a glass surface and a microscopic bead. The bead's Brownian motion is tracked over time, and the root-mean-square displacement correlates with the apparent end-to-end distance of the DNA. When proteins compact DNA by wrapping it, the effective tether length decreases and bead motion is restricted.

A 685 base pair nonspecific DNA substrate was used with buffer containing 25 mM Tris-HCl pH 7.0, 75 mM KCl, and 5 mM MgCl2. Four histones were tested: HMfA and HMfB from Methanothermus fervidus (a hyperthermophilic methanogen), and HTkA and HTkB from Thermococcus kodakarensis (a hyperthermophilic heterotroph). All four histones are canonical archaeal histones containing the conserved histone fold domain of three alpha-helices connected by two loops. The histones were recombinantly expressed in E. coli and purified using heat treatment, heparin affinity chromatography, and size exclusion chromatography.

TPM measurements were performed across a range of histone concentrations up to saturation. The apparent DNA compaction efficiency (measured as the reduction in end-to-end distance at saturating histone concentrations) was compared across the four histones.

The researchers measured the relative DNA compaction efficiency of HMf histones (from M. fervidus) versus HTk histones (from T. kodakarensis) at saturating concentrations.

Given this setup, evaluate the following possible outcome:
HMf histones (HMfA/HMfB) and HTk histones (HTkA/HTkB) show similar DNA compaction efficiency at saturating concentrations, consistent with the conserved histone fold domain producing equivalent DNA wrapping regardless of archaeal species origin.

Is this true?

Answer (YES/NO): YES